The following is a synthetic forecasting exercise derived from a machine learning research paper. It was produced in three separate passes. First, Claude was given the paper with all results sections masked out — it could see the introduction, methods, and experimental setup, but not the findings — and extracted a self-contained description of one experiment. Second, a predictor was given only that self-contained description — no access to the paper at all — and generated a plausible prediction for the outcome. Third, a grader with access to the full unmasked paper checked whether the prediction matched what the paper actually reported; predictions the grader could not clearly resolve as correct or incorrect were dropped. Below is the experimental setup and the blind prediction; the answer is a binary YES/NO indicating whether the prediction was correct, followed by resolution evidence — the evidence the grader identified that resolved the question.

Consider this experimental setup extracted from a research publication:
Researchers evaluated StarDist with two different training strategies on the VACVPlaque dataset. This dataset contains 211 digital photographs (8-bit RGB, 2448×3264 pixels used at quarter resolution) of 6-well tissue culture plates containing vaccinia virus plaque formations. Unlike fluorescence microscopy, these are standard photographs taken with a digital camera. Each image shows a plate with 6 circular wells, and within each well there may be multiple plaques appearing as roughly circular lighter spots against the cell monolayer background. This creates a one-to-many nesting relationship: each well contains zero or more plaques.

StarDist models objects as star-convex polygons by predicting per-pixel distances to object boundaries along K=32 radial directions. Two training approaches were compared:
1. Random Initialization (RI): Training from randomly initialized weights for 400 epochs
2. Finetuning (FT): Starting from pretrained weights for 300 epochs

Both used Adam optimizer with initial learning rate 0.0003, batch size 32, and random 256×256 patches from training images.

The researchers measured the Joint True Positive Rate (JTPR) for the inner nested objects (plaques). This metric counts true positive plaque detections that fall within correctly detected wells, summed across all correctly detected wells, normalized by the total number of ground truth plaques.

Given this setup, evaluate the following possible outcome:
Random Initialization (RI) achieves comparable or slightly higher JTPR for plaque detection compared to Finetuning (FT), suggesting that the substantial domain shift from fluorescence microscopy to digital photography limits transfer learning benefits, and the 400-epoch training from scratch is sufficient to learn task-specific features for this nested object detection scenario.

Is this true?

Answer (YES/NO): NO